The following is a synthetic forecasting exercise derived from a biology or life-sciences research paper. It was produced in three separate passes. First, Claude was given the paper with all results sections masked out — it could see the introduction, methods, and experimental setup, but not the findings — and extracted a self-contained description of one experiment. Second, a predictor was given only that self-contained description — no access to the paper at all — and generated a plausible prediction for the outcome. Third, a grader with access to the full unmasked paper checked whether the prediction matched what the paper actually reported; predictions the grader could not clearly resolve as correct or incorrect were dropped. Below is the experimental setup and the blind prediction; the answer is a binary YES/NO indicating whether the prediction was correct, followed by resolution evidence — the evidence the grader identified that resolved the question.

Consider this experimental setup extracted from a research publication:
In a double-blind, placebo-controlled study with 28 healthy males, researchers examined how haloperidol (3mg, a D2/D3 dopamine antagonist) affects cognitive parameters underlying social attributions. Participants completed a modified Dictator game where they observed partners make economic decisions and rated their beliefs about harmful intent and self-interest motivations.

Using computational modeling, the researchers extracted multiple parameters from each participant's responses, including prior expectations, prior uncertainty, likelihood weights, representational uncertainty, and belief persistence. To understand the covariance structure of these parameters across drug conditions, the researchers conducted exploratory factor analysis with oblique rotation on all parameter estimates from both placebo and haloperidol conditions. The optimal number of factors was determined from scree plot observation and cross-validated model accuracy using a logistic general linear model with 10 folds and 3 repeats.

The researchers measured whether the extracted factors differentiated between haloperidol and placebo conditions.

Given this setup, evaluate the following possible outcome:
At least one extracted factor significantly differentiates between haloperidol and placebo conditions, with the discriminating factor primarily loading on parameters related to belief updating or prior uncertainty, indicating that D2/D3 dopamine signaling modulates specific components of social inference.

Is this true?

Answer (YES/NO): YES